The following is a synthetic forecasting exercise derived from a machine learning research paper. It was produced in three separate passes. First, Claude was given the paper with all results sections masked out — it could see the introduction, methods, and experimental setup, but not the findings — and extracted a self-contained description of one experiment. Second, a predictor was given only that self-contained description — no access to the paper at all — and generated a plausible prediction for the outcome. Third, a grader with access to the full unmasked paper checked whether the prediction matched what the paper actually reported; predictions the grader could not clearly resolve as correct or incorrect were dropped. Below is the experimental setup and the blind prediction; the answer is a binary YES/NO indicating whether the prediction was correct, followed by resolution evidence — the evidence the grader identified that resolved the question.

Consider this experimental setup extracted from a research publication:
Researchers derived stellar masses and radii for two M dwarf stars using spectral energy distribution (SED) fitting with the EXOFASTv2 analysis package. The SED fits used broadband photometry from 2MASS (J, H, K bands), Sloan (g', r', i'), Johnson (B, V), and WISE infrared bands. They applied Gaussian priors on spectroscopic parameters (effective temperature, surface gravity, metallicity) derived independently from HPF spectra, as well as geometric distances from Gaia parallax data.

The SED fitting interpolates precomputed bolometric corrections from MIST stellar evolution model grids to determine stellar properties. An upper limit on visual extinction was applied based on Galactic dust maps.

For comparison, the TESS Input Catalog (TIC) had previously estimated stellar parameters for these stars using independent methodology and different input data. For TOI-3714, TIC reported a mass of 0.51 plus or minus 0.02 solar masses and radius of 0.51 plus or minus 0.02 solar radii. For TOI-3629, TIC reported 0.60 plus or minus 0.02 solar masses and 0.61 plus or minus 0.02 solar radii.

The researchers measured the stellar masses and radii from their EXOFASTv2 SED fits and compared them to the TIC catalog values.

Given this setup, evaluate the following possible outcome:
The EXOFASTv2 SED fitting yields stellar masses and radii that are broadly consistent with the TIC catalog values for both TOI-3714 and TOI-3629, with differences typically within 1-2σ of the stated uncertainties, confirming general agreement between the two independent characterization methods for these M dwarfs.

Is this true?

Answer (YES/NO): YES